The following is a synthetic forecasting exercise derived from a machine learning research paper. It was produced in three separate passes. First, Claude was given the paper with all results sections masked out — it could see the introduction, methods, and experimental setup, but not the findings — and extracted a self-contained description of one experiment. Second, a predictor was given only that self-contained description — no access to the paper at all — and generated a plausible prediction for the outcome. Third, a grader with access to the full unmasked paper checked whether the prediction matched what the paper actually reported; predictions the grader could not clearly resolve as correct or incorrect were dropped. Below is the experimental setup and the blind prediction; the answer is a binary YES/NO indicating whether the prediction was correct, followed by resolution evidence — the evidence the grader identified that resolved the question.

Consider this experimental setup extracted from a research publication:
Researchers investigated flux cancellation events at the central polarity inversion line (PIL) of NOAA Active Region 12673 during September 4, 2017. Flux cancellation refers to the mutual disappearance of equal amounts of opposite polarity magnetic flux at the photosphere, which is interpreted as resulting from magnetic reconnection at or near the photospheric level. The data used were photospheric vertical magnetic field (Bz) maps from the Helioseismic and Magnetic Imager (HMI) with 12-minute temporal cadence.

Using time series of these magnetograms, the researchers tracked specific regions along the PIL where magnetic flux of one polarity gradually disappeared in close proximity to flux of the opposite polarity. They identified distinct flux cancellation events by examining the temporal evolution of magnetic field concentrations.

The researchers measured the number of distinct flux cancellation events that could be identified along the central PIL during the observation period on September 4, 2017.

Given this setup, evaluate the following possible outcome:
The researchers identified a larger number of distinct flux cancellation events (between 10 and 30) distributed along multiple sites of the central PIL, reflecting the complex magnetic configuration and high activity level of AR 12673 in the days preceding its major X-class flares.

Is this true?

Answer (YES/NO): NO